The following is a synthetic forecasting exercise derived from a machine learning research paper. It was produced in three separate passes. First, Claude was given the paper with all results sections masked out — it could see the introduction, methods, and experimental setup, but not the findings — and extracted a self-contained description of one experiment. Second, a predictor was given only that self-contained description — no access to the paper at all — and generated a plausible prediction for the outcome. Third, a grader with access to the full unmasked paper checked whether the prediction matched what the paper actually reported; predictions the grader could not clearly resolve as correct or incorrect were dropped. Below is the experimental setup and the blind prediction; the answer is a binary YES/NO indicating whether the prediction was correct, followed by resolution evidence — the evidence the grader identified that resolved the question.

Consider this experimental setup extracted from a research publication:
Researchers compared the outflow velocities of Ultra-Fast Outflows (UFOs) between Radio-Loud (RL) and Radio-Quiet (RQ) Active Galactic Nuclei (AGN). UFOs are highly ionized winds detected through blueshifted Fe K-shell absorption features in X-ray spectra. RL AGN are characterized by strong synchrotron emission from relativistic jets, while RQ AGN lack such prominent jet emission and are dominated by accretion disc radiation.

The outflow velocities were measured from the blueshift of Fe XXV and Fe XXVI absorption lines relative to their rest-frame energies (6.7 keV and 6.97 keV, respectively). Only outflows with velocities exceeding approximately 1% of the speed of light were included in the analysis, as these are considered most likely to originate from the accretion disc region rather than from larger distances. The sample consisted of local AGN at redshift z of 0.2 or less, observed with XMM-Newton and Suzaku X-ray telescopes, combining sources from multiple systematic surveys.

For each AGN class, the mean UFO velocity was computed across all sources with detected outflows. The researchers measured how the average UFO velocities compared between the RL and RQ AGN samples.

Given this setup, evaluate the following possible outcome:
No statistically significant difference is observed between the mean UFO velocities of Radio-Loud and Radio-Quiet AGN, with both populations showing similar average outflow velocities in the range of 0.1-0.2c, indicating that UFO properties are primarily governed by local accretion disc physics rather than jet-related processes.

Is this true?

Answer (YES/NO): YES